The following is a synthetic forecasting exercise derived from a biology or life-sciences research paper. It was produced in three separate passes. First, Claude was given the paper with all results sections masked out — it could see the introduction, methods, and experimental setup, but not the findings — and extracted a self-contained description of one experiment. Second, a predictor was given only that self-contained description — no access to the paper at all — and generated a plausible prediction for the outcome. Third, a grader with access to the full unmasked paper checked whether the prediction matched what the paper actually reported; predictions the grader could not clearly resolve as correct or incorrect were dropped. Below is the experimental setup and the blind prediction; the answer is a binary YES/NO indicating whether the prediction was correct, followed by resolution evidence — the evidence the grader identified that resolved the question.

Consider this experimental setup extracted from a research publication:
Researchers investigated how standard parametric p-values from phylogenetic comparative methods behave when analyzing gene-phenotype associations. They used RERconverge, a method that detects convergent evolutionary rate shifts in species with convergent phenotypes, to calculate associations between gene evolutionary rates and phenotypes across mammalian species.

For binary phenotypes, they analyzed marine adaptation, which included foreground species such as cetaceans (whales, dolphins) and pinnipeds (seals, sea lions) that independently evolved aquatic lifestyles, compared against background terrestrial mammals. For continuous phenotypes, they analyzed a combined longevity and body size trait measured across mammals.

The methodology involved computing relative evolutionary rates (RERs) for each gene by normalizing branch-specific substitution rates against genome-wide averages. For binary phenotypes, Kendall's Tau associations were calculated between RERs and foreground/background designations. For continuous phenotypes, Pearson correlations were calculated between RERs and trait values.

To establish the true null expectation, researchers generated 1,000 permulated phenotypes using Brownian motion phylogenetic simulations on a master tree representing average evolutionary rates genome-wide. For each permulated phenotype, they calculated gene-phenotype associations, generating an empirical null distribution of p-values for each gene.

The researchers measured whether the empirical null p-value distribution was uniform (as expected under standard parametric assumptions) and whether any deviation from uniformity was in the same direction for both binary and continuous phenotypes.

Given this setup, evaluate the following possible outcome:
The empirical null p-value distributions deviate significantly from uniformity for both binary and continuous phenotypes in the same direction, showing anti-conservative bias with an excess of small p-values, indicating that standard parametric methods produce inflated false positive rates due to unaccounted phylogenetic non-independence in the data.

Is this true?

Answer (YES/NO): NO